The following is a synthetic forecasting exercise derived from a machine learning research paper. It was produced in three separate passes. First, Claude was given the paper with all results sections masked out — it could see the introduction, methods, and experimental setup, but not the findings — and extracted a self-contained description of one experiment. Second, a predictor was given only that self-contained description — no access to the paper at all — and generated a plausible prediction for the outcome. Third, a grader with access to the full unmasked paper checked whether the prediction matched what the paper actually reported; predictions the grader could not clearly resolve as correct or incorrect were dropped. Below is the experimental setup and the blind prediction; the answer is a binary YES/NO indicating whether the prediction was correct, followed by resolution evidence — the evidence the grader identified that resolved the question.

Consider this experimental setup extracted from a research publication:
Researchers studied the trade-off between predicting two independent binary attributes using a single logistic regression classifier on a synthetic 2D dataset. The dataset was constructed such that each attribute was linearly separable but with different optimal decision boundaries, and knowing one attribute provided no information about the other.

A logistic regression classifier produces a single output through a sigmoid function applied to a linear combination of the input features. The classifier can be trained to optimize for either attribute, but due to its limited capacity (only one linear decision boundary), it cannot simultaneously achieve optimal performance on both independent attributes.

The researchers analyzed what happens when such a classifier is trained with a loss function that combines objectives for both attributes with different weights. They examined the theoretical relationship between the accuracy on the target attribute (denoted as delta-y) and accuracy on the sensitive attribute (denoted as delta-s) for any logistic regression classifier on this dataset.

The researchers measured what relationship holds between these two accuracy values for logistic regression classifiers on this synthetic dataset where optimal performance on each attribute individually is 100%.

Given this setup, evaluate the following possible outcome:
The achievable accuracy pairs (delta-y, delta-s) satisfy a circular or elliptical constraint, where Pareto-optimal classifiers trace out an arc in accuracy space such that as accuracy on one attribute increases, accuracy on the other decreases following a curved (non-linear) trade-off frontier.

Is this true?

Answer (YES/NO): NO